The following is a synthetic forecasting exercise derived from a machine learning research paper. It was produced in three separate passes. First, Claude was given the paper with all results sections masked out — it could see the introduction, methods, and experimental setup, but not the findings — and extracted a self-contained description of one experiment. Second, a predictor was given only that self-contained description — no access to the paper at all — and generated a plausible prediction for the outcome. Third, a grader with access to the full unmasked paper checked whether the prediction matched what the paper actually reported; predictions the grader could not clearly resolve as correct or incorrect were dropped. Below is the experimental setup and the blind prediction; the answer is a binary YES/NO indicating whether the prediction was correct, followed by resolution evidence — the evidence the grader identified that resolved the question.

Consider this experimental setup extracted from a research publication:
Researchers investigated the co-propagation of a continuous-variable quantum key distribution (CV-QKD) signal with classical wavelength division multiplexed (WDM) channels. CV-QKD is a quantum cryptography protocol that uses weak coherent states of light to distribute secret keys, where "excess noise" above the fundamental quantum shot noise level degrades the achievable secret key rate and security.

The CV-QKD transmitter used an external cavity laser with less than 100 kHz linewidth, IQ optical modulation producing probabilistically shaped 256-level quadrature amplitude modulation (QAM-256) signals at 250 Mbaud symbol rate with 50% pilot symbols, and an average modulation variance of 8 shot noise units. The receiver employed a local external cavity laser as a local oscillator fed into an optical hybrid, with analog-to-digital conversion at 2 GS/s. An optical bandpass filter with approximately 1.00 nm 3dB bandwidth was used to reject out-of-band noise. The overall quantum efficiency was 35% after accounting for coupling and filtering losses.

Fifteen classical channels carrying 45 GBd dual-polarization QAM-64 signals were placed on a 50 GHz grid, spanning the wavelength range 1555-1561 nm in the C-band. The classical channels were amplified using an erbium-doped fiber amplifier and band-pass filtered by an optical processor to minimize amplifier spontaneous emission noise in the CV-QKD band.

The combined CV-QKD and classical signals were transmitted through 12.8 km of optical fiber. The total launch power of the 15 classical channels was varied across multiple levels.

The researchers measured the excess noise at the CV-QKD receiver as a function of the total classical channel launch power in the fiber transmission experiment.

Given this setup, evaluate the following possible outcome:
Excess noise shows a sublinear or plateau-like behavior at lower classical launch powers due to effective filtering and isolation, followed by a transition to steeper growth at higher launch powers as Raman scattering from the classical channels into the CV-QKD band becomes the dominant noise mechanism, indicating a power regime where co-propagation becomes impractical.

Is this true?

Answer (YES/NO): NO